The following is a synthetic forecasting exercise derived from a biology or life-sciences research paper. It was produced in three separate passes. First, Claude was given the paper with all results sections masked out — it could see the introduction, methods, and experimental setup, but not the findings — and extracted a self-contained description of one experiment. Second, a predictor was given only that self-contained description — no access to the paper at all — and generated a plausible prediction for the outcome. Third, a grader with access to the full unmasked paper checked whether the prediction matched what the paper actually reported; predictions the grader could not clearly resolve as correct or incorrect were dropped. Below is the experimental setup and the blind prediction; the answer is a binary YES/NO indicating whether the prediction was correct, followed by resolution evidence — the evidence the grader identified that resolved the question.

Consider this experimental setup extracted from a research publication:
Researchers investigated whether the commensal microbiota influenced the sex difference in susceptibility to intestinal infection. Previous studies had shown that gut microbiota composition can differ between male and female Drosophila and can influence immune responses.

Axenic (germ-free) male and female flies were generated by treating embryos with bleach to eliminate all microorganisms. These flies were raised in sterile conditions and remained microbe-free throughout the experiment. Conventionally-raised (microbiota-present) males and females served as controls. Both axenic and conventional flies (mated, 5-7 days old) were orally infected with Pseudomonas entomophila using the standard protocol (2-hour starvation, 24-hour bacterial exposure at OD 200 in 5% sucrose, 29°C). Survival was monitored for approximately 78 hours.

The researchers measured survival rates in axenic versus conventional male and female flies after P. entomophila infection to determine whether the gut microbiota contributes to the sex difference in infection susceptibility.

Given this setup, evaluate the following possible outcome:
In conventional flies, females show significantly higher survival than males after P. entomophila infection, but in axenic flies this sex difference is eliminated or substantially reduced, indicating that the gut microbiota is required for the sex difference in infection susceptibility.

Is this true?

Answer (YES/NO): NO